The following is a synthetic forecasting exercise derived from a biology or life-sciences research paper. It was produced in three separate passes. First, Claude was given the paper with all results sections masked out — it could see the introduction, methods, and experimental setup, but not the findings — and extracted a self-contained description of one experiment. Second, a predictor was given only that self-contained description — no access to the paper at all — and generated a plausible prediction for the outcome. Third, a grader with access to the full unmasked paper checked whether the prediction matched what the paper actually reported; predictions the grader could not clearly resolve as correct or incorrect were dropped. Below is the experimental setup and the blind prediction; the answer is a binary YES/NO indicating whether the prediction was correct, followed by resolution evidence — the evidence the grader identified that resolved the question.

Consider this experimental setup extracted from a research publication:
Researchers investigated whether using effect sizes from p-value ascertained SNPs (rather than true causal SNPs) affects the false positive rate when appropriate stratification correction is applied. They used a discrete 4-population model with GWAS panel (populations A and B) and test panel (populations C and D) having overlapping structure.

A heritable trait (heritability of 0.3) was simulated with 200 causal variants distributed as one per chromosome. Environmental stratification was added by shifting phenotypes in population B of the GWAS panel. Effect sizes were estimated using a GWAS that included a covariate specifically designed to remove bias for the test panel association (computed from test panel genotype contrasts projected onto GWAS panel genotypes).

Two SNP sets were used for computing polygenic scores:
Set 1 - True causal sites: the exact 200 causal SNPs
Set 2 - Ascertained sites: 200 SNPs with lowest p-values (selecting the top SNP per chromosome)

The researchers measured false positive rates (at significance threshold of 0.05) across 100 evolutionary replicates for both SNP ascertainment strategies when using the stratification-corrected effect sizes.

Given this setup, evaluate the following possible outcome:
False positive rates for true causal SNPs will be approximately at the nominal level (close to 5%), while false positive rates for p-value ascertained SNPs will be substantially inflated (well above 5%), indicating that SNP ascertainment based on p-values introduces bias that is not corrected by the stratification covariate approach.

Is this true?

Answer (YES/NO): NO